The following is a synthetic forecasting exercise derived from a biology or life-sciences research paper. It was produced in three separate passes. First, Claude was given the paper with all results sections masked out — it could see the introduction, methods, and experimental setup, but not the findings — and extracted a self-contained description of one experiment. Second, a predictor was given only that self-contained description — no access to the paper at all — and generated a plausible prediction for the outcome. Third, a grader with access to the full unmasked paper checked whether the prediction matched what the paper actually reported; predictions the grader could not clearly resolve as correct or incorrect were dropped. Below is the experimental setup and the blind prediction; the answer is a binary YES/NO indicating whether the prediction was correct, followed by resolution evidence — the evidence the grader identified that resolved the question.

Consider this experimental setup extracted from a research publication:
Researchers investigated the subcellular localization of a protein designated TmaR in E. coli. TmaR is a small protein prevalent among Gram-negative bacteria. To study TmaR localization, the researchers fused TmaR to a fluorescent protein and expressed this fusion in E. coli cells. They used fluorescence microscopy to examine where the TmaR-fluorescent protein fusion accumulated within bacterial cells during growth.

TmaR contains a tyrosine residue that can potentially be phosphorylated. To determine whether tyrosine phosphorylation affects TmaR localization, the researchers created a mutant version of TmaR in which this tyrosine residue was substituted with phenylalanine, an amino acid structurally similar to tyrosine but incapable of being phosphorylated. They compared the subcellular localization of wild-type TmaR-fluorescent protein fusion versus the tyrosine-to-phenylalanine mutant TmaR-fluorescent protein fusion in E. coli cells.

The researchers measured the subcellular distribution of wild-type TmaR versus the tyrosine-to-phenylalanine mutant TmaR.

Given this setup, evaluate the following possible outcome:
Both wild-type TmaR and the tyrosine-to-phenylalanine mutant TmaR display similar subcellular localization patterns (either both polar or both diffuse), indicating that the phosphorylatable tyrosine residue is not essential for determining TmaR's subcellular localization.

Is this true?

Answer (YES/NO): NO